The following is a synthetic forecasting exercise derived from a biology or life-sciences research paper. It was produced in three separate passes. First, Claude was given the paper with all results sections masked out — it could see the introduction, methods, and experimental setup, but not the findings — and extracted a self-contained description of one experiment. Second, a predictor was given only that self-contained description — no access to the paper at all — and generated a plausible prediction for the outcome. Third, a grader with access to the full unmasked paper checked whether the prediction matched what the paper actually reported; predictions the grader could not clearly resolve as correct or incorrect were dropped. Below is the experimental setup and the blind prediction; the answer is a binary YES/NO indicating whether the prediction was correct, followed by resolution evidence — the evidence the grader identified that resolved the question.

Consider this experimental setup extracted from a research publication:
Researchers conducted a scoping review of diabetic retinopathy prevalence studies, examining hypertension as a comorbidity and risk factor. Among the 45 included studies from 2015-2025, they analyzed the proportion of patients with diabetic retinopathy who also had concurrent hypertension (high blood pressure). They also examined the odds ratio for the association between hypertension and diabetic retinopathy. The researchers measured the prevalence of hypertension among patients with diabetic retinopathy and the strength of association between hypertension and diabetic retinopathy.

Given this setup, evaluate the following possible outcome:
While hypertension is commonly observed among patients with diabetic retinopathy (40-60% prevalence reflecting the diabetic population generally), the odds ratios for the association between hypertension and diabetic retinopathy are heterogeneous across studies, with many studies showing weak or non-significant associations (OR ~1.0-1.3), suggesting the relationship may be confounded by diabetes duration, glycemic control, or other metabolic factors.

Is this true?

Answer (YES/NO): NO